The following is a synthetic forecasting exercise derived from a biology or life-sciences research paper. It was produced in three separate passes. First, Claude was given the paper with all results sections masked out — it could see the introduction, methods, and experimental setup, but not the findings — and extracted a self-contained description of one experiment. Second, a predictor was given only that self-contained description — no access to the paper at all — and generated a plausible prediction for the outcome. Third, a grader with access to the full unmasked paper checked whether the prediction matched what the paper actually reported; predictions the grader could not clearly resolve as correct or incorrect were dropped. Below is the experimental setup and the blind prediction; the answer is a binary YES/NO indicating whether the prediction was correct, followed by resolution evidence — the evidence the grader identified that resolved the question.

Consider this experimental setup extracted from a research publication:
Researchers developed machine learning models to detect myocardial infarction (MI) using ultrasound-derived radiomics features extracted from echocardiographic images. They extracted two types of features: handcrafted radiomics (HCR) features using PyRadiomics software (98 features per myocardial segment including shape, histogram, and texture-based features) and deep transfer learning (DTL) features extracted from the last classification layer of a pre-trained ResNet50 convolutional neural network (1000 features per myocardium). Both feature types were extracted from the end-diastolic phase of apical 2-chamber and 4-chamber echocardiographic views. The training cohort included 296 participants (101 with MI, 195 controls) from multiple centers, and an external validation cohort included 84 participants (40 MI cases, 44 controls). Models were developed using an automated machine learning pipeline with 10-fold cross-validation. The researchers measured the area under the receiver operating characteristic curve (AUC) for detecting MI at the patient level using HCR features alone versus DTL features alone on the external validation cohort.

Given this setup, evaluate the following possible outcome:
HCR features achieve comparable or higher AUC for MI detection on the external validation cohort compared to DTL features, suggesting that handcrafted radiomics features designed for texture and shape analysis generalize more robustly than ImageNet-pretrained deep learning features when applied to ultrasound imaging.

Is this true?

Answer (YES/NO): YES